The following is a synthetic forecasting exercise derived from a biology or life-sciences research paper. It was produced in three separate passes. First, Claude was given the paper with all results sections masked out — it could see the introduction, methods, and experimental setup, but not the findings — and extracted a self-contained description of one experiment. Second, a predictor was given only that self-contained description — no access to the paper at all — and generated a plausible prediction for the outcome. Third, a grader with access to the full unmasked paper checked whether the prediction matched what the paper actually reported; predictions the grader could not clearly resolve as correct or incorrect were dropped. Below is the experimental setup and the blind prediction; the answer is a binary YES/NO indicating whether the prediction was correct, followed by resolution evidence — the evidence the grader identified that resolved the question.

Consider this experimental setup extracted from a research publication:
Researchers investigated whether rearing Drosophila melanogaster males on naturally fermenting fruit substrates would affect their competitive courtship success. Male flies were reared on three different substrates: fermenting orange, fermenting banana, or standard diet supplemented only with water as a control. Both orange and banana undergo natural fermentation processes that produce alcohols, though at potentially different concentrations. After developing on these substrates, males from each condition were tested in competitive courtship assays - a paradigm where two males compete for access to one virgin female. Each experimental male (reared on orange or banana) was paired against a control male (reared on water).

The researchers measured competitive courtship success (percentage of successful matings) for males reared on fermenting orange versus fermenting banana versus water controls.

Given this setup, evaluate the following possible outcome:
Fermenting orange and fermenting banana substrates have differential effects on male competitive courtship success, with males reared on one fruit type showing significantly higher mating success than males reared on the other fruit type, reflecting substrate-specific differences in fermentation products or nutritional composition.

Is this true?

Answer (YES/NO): YES